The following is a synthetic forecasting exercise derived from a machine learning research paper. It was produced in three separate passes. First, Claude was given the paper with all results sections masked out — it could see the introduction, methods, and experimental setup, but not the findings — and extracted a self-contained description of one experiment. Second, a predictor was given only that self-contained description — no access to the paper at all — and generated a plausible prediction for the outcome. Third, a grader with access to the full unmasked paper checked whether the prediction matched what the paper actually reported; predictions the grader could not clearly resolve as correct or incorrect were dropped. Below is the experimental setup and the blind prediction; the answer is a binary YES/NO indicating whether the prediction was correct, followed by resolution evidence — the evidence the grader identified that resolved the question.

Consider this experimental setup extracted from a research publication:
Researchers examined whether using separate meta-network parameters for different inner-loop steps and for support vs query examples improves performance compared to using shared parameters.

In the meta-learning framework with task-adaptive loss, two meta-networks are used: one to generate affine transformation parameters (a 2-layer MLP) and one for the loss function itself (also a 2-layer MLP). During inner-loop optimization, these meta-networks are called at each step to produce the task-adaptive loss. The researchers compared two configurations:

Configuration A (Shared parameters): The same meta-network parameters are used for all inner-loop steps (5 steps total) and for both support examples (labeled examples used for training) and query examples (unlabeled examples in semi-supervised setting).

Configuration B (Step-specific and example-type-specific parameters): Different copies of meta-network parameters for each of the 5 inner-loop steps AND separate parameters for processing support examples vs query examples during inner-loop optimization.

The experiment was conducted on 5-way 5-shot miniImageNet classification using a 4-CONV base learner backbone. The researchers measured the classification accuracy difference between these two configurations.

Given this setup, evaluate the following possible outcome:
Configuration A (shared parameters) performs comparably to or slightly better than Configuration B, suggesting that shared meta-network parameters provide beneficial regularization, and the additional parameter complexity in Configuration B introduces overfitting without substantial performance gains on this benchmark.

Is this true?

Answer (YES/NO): NO